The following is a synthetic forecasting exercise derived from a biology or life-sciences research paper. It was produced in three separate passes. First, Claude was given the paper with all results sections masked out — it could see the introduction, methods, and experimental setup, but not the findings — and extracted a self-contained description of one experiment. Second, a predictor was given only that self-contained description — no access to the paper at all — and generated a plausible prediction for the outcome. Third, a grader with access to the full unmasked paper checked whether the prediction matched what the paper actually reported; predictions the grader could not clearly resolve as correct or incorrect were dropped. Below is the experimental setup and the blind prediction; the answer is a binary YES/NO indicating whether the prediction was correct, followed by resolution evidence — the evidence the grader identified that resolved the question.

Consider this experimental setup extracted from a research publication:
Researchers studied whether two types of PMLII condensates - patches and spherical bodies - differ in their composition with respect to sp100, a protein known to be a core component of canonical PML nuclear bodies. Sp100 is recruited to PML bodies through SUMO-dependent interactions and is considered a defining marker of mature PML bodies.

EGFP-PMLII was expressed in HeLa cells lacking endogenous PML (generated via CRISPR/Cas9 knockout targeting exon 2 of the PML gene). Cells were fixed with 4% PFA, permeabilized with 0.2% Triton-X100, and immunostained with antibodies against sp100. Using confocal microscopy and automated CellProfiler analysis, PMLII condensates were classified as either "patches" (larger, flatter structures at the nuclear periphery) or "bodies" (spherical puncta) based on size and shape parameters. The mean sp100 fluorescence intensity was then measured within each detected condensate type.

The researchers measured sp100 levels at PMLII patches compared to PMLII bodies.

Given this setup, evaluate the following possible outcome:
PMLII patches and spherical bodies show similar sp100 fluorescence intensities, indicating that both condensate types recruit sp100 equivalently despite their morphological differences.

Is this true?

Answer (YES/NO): NO